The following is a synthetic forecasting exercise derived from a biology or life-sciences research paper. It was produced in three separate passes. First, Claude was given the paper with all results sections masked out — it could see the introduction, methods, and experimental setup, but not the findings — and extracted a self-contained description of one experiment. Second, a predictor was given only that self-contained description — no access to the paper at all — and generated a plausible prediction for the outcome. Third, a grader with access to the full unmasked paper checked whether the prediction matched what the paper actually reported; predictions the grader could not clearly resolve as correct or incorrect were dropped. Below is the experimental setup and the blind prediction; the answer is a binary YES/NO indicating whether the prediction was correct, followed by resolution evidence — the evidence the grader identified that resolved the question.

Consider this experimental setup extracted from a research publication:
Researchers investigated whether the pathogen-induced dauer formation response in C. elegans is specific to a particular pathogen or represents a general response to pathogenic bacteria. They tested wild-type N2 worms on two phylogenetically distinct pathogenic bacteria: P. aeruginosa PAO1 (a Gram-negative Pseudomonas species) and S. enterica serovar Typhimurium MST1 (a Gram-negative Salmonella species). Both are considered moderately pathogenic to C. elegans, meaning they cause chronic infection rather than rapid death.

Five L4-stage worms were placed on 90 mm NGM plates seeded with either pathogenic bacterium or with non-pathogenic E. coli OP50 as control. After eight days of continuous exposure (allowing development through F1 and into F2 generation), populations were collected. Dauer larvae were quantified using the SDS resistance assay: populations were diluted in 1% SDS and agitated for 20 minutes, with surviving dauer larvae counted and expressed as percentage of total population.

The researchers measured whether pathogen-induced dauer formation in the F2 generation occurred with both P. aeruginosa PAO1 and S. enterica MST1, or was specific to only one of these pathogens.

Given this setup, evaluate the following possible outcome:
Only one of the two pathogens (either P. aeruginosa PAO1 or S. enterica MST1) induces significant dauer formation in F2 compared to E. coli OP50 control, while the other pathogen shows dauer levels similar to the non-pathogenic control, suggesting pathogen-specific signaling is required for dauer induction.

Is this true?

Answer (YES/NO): NO